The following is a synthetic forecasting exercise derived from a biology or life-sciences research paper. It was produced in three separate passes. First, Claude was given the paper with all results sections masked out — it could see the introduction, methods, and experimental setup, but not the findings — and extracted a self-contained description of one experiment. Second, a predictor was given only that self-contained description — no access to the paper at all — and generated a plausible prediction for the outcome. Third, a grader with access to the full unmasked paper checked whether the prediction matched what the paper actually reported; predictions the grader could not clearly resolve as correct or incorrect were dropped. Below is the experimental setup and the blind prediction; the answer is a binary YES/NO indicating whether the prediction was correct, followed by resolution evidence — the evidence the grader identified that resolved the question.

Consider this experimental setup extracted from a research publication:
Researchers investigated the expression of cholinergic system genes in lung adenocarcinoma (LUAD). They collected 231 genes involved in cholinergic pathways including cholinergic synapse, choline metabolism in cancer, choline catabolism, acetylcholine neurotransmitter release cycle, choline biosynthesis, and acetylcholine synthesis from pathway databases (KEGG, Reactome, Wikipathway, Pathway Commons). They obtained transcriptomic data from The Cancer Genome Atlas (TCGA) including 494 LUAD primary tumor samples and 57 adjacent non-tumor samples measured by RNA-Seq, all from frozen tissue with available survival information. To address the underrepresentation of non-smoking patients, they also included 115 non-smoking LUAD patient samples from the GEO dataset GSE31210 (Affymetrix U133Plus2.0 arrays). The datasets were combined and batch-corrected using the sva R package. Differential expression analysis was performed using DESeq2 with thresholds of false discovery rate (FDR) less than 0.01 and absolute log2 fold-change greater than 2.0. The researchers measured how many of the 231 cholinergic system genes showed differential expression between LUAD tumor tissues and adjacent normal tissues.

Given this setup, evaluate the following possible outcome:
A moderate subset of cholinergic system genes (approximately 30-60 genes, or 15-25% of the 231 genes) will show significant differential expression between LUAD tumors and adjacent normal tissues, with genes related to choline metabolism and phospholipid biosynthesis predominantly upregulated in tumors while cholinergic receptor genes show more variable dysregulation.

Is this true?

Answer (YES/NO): NO